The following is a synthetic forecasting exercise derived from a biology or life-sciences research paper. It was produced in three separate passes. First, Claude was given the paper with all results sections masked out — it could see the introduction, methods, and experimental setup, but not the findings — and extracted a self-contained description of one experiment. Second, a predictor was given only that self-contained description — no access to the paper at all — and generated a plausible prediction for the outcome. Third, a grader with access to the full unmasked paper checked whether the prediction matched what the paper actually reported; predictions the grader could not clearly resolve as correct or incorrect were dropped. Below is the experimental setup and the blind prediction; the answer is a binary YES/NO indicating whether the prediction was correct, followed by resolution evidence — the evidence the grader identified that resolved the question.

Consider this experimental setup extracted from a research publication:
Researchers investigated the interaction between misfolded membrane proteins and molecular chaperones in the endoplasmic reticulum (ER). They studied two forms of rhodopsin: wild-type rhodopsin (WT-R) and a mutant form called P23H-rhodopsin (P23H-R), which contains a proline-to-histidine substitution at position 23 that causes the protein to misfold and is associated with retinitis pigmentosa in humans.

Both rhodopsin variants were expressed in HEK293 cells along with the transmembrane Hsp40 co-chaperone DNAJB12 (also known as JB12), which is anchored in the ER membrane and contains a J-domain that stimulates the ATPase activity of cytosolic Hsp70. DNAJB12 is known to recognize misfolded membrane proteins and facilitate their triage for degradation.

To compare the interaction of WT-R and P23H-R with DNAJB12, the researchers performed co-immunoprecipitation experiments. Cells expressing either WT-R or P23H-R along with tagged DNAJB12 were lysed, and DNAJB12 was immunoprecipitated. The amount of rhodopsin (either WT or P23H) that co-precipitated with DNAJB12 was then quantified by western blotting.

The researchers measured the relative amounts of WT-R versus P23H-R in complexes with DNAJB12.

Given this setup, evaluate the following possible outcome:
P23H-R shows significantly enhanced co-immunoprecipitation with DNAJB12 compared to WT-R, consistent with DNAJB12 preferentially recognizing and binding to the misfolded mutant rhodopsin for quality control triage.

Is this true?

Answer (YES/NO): YES